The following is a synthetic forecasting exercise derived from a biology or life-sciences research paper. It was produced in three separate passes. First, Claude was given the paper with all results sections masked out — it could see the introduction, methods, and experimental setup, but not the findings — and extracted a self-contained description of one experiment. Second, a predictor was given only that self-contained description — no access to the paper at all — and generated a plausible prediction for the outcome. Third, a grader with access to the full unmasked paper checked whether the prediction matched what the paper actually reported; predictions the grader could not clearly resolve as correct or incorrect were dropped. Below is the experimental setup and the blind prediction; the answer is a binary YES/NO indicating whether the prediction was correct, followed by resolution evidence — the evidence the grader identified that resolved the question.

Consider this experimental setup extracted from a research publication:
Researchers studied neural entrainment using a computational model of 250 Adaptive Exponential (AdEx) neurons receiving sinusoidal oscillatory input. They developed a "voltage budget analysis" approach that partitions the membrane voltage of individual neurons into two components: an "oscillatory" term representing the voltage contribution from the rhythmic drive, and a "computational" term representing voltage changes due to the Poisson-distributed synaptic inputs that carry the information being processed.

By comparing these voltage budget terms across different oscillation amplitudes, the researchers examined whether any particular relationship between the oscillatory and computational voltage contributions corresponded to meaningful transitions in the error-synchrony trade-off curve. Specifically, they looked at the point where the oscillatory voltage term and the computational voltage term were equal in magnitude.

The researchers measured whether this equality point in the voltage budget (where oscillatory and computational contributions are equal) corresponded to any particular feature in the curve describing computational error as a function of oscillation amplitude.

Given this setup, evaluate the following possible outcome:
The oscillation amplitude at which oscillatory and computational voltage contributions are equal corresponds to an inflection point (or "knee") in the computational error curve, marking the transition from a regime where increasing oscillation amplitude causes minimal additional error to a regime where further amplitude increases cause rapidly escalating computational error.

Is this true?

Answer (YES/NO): NO